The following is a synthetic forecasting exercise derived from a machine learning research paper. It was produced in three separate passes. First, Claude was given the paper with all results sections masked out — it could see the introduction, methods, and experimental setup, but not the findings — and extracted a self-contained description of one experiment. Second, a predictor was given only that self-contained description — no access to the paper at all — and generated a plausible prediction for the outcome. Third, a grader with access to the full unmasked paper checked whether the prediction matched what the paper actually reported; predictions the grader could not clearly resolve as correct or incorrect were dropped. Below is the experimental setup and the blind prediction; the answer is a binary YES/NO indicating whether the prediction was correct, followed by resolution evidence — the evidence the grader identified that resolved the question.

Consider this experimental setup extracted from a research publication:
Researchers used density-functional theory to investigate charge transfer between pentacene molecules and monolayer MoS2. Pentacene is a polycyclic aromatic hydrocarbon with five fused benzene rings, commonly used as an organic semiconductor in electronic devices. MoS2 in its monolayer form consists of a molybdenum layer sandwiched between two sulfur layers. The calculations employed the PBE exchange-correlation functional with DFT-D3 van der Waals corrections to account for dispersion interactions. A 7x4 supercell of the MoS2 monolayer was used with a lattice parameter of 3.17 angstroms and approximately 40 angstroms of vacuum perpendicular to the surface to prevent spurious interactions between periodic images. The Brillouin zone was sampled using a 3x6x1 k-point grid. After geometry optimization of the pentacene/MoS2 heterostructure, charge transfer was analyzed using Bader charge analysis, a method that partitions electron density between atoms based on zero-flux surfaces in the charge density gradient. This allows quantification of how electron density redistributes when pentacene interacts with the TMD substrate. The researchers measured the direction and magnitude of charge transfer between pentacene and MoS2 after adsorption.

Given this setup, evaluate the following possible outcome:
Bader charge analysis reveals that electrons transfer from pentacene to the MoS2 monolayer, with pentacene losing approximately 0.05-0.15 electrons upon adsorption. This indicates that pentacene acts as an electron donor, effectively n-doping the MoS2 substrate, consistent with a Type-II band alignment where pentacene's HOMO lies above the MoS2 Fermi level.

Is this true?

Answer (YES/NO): NO